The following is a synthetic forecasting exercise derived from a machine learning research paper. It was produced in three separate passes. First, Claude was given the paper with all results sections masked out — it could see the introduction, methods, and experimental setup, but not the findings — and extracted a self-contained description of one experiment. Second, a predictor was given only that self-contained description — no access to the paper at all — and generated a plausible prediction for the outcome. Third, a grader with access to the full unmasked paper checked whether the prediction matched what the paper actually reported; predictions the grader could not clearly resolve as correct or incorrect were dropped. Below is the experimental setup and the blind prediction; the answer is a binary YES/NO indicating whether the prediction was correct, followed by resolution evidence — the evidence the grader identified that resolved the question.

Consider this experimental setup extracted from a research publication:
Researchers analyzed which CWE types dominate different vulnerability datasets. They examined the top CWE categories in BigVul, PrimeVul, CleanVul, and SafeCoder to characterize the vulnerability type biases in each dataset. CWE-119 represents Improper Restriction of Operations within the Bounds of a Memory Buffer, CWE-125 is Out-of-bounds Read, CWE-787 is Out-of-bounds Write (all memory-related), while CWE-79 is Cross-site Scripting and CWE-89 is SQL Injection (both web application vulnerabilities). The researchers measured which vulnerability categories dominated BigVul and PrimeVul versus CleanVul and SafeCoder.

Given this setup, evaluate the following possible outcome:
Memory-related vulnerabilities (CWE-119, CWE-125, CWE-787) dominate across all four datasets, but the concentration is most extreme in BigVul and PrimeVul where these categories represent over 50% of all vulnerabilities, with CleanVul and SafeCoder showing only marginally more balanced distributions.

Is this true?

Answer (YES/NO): NO